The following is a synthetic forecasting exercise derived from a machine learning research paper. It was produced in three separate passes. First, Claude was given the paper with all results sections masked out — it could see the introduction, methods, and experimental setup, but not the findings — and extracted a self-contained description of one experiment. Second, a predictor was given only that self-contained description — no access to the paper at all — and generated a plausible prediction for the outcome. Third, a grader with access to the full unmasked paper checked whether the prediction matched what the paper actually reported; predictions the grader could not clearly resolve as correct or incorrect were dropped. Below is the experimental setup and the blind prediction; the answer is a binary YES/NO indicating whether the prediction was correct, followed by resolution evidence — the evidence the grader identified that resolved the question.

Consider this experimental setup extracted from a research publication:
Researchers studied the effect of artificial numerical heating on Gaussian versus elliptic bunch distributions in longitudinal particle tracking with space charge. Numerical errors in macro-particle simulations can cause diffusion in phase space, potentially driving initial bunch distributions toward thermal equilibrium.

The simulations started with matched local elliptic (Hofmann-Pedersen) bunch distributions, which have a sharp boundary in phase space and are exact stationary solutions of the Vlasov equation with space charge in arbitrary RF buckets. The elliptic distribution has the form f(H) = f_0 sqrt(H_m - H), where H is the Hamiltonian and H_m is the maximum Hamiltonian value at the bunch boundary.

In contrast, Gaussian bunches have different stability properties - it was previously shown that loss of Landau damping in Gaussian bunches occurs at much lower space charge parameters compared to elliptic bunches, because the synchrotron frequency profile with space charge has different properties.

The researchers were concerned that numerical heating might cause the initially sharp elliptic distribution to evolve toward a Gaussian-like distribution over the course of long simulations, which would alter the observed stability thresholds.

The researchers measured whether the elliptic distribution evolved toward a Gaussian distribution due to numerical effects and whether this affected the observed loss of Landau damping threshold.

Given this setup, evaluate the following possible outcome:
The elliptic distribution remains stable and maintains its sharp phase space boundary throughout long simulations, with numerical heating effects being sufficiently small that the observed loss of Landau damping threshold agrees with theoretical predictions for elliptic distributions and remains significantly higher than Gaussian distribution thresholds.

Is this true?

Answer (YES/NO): YES